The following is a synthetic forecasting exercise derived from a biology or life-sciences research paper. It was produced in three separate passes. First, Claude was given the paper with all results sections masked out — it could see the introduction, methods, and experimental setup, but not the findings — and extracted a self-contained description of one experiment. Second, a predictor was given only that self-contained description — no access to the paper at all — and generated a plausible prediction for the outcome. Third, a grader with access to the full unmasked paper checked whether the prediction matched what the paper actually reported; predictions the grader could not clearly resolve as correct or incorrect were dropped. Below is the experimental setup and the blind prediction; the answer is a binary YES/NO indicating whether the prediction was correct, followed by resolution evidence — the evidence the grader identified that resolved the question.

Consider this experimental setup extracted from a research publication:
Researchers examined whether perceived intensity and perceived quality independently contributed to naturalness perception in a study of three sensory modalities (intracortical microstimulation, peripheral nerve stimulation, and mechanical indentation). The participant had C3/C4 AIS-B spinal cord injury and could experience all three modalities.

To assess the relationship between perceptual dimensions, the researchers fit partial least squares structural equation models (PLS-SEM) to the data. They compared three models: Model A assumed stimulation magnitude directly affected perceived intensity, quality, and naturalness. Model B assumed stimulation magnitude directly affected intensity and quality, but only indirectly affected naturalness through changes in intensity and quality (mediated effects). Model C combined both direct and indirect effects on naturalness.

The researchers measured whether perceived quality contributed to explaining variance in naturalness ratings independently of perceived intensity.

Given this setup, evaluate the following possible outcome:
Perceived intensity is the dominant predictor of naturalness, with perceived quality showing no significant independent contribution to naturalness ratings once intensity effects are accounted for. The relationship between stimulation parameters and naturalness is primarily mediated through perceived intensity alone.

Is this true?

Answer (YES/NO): NO